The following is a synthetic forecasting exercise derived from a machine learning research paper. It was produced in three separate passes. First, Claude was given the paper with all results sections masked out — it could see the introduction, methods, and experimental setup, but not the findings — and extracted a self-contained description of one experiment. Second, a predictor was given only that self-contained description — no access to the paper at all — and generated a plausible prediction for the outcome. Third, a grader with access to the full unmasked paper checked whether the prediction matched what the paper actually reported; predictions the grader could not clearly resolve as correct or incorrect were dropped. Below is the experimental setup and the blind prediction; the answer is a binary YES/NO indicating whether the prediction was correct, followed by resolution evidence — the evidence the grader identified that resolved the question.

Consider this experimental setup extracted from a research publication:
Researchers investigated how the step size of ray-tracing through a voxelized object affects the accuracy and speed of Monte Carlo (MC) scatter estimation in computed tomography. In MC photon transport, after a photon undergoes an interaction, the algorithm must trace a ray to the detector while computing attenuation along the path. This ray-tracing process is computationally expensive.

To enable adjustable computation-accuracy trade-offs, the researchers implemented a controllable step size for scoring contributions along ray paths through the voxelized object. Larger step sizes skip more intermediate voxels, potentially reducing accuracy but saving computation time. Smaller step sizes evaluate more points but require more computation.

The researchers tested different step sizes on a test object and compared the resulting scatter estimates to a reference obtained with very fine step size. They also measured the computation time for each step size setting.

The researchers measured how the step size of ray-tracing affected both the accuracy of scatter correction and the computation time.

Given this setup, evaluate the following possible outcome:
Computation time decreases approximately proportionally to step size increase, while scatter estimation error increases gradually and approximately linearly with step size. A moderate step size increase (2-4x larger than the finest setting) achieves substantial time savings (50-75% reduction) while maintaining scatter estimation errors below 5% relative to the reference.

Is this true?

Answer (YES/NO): NO